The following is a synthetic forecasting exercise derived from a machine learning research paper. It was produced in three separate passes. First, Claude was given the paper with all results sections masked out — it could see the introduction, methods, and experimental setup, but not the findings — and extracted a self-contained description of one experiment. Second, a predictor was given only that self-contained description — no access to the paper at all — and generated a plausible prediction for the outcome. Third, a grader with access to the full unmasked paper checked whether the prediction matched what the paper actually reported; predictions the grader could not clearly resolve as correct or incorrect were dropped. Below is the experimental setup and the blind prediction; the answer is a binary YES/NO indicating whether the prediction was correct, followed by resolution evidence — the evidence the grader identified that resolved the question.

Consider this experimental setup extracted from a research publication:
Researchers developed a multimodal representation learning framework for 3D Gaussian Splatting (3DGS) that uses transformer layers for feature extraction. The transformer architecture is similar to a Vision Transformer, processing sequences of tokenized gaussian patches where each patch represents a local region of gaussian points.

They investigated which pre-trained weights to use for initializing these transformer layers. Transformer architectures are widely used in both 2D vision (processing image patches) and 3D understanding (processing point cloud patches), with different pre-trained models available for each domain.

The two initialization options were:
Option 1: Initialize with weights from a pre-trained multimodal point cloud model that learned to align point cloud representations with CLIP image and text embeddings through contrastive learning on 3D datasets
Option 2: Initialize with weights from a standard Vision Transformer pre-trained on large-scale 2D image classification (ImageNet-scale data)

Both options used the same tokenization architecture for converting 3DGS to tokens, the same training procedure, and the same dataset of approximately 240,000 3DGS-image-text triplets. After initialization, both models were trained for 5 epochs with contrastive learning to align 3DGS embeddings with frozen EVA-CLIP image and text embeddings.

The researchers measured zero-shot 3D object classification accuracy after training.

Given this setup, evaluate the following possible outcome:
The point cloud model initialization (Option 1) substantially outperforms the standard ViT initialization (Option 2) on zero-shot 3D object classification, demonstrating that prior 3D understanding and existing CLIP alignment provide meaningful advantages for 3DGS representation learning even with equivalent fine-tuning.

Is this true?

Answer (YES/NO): YES